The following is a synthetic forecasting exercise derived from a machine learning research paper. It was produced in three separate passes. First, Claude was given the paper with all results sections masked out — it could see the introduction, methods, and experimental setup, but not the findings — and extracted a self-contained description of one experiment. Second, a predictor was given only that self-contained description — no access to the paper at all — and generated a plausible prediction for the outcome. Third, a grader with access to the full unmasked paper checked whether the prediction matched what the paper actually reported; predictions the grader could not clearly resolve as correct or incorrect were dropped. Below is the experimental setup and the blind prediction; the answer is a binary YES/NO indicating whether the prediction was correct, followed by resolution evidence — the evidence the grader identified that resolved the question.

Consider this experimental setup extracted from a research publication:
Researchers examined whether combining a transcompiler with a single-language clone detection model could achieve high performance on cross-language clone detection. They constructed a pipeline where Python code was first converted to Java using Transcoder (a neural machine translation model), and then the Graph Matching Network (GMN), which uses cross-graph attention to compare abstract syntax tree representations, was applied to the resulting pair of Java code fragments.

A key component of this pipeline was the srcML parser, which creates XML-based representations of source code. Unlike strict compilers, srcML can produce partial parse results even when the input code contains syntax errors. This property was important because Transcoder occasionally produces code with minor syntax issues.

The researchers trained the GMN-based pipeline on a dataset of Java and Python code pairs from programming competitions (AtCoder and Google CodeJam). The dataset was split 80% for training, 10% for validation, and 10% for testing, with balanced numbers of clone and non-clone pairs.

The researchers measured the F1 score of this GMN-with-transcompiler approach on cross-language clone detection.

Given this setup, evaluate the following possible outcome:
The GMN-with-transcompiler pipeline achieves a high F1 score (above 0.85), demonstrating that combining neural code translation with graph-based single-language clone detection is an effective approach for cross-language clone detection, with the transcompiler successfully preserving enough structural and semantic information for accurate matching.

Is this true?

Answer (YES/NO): YES